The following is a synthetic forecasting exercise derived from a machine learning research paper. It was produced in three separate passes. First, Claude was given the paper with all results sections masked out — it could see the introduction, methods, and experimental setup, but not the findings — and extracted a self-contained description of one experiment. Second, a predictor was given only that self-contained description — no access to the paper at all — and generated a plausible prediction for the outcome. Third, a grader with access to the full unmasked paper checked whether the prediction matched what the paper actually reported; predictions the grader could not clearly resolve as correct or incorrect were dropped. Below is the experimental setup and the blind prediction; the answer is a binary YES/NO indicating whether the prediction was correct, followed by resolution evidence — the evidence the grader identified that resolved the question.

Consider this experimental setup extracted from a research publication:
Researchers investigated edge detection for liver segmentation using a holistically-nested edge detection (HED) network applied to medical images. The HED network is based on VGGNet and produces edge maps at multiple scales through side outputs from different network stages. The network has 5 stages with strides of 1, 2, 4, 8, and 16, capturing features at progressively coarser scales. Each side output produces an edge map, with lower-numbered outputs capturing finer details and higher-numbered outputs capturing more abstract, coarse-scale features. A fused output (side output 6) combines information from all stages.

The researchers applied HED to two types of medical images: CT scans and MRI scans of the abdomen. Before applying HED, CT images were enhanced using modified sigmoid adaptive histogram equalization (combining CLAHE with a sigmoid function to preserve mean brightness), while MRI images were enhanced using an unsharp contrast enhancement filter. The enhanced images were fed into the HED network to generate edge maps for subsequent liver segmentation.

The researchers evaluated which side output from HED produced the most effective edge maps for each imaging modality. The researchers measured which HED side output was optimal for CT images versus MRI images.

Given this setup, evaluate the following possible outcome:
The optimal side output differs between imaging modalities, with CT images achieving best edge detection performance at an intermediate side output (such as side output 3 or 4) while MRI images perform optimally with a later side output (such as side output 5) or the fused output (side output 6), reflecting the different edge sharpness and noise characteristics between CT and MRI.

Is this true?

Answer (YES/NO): NO